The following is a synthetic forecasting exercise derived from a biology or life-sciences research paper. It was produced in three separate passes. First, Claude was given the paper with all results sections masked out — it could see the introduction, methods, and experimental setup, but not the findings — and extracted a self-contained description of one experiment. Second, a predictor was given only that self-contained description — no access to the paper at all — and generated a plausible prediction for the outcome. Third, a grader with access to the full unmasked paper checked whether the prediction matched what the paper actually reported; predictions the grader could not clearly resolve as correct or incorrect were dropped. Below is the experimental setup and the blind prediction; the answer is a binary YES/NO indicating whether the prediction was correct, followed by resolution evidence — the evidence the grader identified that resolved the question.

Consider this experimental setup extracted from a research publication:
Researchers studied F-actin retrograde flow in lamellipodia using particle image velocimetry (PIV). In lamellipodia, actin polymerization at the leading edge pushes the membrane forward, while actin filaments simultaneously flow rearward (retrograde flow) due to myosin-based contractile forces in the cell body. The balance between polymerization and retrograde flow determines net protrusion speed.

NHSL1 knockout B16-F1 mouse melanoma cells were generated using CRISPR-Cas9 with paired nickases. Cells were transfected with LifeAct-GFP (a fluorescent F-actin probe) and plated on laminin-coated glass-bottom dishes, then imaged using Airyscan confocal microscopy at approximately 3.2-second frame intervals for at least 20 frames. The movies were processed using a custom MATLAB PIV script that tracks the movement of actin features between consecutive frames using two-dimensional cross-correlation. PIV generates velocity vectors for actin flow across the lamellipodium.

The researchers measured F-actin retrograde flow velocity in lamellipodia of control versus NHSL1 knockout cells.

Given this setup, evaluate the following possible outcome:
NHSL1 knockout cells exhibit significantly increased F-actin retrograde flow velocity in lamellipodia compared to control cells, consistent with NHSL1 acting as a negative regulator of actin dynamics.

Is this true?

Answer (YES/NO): NO